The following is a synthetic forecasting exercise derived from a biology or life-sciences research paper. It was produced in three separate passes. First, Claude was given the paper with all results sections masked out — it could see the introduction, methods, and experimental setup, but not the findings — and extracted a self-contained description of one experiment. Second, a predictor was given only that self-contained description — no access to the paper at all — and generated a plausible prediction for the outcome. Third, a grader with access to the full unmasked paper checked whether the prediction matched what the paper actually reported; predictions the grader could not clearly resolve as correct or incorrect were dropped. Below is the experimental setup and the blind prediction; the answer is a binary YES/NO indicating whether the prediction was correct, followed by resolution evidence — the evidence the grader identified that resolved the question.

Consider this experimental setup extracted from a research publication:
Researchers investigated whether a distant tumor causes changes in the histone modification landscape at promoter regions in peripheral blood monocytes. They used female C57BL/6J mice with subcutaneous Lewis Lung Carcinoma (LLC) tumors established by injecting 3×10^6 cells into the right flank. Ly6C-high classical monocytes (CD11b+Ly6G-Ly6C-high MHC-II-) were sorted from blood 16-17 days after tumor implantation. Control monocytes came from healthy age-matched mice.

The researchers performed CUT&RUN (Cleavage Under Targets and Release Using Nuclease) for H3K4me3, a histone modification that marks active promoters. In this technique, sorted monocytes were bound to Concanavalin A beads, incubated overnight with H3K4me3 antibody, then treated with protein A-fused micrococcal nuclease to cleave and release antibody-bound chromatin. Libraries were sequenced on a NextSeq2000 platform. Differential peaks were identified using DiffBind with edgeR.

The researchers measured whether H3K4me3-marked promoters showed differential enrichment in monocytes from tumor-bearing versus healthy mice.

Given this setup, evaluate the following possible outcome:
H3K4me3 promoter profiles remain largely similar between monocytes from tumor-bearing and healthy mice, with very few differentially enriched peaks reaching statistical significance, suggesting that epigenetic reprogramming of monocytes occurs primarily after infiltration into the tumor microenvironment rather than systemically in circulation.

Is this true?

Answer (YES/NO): NO